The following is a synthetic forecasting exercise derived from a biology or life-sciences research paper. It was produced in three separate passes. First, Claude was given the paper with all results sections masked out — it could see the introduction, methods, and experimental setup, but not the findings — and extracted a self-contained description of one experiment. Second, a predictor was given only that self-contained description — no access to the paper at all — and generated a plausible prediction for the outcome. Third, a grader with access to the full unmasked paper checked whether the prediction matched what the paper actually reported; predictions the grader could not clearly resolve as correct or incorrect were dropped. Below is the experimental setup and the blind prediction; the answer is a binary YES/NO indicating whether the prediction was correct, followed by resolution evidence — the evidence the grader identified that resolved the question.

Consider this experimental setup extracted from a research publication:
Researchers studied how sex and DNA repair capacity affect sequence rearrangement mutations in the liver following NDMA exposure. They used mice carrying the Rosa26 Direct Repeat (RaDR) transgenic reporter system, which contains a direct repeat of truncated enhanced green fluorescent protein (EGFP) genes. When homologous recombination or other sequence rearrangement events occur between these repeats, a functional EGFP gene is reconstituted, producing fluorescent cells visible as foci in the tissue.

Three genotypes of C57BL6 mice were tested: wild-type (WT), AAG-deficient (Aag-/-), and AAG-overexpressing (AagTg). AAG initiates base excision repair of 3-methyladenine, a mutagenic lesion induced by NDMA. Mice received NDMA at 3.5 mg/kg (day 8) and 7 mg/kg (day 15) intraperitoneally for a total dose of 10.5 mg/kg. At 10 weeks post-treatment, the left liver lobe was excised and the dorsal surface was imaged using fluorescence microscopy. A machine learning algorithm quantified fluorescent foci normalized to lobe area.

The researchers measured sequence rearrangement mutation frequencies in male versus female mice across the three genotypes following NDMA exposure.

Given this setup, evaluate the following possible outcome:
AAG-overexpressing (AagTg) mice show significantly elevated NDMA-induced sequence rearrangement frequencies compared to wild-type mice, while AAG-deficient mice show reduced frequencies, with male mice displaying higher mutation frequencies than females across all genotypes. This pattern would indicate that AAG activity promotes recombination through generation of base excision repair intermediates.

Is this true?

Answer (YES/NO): NO